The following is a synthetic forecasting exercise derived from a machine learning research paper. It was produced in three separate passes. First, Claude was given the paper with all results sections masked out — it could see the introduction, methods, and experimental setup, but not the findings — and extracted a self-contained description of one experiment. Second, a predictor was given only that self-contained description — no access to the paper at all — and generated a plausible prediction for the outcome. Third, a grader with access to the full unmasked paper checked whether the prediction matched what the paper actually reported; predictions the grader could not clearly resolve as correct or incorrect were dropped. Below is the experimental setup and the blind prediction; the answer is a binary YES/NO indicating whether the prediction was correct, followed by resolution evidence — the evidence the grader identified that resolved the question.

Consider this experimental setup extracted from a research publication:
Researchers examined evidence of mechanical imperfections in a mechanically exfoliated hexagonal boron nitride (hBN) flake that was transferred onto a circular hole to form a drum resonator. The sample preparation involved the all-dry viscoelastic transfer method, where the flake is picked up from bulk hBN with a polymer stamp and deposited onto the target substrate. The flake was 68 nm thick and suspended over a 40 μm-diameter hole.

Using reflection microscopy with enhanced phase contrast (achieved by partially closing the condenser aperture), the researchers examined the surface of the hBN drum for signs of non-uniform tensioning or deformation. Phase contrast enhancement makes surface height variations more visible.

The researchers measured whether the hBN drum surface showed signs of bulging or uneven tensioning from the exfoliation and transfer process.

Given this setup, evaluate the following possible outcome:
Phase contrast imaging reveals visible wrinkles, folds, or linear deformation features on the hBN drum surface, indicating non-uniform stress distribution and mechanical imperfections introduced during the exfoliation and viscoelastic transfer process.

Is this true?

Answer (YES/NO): YES